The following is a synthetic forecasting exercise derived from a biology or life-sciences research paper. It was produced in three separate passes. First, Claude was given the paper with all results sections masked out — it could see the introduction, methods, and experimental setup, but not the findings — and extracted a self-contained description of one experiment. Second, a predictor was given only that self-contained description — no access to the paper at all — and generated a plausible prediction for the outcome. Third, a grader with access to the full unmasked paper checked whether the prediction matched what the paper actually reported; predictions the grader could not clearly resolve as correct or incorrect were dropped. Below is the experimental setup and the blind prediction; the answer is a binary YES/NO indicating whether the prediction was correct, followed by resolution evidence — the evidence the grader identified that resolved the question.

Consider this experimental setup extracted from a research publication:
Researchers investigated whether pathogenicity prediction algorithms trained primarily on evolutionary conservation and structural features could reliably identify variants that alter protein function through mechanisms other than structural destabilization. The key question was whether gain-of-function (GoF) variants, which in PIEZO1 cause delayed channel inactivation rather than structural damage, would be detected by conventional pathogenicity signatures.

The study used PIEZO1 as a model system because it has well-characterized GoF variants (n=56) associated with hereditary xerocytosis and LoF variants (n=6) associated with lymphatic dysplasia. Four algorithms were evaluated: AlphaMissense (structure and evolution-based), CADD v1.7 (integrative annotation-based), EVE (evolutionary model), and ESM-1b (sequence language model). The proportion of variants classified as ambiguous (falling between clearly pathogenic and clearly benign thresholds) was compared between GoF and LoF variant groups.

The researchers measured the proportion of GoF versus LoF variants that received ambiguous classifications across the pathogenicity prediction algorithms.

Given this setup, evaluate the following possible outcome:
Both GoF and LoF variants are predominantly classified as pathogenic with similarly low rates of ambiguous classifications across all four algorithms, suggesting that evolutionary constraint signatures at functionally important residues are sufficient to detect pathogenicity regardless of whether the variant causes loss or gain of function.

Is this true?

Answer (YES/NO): NO